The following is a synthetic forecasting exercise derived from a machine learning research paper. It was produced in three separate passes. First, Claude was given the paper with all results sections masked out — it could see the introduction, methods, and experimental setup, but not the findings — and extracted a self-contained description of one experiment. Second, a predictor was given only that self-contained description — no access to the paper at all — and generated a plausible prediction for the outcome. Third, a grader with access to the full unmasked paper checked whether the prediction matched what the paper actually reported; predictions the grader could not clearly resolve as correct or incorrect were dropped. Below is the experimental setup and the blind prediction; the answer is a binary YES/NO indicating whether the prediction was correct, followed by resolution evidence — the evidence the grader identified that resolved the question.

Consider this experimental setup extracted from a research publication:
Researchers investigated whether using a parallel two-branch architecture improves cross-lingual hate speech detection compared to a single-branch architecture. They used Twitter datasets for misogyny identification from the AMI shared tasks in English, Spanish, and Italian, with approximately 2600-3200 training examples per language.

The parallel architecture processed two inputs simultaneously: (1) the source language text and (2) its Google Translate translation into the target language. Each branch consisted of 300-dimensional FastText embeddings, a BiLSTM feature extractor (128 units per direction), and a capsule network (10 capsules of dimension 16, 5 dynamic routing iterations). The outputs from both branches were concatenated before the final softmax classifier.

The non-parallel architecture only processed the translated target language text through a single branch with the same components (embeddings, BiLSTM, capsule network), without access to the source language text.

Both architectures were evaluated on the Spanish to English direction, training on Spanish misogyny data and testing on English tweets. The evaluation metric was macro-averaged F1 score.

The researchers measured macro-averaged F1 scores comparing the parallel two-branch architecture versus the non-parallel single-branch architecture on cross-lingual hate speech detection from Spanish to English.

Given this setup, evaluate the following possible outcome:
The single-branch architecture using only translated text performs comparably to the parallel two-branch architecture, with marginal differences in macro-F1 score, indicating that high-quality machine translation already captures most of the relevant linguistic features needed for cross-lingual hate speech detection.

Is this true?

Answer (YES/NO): NO